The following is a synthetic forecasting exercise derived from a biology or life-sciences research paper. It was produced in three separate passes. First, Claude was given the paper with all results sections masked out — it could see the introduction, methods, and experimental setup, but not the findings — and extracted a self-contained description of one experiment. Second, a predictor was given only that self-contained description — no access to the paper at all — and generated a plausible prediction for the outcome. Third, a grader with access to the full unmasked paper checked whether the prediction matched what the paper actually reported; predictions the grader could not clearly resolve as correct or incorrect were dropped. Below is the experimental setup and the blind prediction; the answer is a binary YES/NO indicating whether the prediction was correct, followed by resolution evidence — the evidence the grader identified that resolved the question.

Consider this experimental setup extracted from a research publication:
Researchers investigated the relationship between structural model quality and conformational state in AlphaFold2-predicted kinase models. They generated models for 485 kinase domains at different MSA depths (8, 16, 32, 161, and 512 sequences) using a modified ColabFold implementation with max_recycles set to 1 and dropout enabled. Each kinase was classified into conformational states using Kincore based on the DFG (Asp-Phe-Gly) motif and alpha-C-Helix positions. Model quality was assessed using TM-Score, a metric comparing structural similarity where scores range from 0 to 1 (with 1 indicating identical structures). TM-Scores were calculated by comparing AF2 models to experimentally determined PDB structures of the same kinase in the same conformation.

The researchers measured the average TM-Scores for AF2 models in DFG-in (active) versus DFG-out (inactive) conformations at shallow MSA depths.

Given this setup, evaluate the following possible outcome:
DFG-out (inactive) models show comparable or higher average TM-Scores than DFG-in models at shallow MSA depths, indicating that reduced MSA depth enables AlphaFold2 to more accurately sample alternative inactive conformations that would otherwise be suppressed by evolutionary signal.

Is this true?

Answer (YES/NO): NO